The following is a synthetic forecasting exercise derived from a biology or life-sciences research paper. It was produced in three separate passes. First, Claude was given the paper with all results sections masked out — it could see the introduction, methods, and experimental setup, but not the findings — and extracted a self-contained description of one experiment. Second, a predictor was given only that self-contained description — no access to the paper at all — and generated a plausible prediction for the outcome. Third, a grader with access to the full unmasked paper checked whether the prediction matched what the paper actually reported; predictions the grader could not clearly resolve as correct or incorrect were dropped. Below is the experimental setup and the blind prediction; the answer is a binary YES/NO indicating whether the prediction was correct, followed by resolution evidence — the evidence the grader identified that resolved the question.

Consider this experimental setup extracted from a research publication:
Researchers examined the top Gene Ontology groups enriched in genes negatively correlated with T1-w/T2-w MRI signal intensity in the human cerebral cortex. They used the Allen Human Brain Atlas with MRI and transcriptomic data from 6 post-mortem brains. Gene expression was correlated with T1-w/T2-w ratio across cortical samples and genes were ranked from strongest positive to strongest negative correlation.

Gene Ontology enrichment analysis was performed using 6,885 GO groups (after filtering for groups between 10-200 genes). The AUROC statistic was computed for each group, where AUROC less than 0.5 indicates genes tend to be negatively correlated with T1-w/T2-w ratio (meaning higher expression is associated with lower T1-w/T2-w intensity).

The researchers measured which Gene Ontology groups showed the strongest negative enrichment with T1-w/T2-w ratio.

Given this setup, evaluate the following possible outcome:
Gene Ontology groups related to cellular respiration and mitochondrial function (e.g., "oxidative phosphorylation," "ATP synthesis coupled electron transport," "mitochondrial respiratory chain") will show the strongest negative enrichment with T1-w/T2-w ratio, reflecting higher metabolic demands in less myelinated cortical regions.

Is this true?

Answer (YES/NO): YES